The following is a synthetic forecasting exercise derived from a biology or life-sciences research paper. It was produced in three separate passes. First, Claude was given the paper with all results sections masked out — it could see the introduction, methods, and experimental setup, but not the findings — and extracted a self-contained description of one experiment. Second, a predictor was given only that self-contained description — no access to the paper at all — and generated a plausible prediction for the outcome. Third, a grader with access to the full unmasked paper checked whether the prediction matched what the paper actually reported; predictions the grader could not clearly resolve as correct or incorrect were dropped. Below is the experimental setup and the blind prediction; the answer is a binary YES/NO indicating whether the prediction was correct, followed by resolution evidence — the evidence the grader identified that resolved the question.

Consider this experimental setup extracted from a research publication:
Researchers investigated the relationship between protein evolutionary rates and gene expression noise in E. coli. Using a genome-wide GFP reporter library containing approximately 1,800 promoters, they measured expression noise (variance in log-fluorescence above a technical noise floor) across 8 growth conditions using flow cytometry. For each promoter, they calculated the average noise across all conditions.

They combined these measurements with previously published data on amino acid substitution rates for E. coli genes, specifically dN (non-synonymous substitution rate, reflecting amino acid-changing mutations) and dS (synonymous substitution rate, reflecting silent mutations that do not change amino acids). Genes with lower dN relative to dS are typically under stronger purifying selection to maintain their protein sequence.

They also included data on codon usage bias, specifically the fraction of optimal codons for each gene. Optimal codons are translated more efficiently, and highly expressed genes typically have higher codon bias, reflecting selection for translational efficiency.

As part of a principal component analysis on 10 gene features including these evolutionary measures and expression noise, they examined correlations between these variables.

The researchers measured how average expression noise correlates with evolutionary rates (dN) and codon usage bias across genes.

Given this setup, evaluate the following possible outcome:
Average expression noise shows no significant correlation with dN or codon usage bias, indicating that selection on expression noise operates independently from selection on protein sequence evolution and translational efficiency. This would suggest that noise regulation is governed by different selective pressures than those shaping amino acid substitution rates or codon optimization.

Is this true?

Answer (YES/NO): YES